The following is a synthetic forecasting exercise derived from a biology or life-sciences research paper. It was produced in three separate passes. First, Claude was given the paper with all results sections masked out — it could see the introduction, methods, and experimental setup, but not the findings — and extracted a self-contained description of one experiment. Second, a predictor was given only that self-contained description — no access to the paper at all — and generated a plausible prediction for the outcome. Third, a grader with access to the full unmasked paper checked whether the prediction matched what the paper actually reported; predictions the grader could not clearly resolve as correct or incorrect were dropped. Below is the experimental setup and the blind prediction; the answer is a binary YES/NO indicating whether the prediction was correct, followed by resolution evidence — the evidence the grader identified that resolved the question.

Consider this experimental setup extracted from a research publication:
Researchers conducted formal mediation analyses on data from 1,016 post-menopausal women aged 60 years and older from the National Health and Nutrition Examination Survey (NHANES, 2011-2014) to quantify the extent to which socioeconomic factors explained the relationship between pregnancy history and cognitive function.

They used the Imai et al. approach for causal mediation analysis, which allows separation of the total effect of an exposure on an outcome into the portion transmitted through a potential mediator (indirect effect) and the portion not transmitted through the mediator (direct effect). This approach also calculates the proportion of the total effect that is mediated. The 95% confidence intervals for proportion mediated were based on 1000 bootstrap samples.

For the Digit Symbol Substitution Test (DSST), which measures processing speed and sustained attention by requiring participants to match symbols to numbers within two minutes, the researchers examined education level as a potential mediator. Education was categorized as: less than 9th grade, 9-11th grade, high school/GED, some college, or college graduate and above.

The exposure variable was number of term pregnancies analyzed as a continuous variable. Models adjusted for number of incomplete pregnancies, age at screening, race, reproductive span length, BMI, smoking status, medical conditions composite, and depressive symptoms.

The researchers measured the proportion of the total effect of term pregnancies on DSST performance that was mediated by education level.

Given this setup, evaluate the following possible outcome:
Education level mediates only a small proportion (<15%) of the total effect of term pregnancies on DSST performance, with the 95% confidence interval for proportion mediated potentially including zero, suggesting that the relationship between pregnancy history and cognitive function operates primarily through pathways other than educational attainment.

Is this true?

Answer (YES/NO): YES